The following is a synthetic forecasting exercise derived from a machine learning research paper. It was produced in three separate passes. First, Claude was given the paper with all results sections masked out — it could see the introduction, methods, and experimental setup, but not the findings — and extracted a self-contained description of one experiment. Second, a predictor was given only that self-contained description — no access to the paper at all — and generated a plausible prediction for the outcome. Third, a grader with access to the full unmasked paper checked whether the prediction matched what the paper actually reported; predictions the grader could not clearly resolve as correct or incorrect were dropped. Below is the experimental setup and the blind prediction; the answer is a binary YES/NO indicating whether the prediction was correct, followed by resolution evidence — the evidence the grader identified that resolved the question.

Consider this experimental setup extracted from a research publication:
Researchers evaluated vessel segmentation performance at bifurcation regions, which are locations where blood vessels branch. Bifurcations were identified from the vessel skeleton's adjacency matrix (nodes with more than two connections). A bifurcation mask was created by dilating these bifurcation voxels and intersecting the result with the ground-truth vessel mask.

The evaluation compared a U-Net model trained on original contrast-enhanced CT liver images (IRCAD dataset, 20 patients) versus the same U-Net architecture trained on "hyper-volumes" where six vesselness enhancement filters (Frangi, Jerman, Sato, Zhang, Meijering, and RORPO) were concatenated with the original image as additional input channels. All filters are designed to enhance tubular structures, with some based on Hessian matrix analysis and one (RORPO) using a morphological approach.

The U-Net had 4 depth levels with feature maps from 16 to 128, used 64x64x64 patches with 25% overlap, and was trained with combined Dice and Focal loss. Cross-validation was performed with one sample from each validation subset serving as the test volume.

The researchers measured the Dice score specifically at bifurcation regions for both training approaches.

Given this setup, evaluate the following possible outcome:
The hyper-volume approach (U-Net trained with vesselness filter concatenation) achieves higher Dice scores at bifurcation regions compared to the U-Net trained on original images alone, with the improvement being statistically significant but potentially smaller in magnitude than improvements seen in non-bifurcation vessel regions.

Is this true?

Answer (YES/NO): NO